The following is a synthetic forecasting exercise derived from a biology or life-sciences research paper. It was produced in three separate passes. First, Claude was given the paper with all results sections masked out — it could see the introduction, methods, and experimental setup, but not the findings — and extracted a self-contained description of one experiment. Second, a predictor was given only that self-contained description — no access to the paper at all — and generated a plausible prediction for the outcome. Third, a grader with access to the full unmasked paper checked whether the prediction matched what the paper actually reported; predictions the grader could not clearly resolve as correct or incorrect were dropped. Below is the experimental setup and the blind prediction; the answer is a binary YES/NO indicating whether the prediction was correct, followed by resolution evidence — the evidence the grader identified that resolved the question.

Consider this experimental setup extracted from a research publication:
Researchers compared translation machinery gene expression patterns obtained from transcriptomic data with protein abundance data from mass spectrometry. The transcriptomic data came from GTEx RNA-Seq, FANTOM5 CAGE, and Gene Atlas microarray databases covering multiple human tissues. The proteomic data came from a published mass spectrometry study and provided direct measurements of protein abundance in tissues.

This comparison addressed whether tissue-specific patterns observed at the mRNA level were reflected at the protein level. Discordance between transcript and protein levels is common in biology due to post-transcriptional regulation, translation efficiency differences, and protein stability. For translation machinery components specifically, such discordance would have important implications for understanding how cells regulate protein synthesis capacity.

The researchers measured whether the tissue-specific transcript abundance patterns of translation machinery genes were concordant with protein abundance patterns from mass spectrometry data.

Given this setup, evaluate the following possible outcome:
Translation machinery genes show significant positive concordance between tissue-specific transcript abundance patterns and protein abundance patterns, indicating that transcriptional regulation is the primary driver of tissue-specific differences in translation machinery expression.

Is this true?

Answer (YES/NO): YES